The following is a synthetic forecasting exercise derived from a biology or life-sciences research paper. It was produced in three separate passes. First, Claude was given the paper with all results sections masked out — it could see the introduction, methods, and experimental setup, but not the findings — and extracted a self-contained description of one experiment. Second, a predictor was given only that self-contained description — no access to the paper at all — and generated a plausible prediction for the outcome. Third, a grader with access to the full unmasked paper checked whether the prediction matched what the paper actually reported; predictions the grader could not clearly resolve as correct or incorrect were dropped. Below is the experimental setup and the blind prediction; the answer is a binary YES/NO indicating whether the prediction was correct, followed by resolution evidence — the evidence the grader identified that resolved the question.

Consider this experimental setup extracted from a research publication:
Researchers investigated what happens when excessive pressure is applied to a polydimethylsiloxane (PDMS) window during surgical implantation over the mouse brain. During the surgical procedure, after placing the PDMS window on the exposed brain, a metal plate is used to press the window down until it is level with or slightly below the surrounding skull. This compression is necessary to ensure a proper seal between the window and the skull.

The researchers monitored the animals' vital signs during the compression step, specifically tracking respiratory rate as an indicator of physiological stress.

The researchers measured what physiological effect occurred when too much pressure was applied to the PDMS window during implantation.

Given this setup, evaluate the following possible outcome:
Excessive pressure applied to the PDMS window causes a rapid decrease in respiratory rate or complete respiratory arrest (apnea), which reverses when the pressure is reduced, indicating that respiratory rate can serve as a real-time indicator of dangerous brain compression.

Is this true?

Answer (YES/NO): NO